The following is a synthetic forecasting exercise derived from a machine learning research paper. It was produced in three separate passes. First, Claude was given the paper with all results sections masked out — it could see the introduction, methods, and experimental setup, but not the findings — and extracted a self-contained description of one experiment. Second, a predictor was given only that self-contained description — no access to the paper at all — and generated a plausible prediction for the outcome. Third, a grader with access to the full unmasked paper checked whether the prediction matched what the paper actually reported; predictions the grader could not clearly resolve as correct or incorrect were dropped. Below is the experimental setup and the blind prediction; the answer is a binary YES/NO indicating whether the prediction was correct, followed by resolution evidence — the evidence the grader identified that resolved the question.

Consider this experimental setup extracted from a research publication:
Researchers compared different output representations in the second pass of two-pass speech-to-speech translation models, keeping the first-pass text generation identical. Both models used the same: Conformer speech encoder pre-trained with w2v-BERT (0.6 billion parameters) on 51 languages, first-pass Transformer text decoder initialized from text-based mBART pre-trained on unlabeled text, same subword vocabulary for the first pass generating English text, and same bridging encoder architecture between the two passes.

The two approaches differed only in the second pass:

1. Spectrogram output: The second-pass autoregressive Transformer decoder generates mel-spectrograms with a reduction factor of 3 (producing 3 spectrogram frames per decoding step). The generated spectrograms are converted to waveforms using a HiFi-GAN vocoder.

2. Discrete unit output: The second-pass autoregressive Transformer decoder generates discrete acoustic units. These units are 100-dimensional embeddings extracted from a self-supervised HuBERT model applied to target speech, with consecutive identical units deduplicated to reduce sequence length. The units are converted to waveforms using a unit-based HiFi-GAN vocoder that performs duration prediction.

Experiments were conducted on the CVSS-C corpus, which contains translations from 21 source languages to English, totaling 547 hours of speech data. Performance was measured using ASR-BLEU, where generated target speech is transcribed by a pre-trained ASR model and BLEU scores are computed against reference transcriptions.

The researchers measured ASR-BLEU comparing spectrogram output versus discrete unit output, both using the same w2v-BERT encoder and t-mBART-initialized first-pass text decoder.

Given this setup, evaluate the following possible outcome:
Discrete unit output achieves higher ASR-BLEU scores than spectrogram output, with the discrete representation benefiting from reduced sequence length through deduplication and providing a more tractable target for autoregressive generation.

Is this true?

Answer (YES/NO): YES